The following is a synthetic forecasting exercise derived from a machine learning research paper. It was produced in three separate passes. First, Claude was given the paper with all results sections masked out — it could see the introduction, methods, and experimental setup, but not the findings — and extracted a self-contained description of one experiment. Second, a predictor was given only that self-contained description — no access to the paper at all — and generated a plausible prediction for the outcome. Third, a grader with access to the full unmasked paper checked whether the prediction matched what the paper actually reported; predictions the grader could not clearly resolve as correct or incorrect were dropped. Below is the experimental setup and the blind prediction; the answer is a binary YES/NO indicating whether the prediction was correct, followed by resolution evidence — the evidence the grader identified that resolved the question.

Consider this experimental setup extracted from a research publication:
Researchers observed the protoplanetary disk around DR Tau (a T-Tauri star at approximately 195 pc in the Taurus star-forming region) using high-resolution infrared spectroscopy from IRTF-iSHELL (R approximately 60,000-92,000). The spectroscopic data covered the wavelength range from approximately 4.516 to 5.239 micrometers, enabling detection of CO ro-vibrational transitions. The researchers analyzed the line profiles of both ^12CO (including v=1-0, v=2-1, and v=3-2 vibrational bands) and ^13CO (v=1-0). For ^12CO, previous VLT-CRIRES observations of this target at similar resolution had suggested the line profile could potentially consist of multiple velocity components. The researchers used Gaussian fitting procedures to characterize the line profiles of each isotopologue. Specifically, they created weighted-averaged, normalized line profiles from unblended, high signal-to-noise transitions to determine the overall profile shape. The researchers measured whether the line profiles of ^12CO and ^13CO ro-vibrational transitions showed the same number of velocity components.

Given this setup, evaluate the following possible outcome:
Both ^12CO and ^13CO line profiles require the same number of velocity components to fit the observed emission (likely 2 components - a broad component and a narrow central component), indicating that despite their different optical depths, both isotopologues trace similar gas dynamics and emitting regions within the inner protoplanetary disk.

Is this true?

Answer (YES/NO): NO